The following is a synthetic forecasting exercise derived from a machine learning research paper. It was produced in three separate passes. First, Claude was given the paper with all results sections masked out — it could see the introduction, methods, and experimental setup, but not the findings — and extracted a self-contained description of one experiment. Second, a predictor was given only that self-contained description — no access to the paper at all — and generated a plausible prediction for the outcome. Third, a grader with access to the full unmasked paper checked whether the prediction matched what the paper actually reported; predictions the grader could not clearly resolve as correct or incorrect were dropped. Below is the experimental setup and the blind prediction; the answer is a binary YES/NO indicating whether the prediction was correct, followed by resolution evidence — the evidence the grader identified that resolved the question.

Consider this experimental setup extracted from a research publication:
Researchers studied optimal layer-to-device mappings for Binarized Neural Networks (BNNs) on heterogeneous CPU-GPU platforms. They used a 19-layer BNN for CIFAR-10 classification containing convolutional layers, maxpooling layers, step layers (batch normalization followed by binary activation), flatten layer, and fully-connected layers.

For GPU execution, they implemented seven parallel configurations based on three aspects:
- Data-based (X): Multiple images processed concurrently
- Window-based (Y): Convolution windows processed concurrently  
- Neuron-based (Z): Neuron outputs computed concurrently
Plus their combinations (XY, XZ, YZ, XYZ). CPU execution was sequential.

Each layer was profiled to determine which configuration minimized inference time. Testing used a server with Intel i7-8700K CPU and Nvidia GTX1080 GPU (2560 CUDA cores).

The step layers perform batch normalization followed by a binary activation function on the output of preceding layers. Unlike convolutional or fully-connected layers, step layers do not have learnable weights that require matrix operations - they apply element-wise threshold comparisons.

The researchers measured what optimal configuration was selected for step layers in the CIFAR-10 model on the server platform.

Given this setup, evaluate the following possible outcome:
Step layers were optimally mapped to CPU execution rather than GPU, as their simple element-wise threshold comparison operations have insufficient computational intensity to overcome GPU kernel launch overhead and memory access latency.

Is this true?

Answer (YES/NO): YES